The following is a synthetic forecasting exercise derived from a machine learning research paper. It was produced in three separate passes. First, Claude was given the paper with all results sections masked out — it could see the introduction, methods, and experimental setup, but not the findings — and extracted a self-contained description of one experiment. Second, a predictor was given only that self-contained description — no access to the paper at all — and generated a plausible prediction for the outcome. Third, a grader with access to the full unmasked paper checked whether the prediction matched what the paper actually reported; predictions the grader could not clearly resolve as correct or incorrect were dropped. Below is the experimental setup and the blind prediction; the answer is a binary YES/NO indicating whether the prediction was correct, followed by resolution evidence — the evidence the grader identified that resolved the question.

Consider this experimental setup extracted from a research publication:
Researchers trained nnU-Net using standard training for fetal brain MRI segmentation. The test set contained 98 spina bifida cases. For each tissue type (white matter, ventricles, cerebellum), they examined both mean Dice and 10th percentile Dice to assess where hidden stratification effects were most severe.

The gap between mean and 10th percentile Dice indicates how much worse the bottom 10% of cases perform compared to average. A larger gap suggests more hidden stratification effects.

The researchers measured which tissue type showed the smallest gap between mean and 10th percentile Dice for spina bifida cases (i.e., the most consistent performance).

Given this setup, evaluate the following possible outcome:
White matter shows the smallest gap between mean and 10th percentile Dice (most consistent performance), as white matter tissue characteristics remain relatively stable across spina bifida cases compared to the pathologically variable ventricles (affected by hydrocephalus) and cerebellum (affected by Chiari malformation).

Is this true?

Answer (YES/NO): NO